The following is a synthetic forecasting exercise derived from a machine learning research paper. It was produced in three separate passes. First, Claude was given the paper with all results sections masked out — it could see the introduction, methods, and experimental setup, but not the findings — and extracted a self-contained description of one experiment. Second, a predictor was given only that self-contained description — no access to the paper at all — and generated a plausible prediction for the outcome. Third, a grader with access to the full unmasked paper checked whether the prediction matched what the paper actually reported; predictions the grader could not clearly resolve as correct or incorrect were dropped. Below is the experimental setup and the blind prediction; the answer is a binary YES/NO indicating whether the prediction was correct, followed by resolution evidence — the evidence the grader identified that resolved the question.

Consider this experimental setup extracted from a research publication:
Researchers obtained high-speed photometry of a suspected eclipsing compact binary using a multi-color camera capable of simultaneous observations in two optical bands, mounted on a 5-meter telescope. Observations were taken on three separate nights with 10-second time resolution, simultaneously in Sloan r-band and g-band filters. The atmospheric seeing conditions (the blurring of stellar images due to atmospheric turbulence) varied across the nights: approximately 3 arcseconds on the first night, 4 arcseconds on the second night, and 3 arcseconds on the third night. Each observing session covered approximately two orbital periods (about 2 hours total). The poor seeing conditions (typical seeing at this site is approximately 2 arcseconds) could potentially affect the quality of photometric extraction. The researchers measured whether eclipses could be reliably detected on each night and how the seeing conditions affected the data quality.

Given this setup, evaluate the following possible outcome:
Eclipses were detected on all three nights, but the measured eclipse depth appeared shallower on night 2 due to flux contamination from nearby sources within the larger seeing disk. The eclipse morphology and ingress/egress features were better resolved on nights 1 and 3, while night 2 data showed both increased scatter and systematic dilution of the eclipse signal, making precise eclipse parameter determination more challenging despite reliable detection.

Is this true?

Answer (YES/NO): NO